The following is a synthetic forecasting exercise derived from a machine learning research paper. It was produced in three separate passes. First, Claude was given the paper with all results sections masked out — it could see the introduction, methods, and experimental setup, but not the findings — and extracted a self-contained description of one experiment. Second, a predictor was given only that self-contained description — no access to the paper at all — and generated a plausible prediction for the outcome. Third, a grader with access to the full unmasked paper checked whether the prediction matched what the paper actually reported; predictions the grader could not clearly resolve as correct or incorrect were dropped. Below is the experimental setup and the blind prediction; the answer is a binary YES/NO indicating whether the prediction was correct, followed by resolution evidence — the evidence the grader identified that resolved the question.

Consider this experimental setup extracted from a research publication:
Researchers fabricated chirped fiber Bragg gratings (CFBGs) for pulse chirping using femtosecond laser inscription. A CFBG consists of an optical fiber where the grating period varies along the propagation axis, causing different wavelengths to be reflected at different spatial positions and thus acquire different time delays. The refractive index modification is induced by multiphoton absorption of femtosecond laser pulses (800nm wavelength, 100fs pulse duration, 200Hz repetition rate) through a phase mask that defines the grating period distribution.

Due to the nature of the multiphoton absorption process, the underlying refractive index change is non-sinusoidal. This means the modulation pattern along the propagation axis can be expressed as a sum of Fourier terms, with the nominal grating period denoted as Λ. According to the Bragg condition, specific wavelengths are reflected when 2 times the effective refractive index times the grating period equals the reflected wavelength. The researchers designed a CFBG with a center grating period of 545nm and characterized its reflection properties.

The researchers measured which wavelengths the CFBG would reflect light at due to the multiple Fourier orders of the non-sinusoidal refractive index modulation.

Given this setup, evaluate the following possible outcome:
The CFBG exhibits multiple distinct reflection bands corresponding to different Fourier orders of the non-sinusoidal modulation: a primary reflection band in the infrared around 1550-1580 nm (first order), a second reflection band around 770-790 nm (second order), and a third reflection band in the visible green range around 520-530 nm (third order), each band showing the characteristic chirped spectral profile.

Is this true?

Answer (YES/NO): NO